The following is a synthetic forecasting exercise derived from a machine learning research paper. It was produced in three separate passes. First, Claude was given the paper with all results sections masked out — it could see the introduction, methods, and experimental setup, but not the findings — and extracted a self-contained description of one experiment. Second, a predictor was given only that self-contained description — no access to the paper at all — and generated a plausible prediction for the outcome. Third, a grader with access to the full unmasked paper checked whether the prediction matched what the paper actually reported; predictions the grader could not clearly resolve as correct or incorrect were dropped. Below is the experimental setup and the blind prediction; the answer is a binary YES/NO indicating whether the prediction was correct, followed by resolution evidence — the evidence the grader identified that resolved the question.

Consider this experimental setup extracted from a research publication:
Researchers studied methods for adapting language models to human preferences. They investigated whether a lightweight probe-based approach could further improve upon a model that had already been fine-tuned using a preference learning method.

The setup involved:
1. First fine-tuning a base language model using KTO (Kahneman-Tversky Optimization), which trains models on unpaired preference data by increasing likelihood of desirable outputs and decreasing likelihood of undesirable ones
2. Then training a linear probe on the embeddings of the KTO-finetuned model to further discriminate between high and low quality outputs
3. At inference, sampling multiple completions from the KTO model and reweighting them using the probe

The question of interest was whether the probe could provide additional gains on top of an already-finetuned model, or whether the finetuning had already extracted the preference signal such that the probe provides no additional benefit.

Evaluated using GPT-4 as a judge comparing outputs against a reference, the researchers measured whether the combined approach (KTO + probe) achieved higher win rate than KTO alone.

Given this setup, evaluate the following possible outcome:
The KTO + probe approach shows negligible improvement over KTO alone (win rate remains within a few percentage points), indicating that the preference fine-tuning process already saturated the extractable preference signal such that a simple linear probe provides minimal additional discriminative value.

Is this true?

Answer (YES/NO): NO